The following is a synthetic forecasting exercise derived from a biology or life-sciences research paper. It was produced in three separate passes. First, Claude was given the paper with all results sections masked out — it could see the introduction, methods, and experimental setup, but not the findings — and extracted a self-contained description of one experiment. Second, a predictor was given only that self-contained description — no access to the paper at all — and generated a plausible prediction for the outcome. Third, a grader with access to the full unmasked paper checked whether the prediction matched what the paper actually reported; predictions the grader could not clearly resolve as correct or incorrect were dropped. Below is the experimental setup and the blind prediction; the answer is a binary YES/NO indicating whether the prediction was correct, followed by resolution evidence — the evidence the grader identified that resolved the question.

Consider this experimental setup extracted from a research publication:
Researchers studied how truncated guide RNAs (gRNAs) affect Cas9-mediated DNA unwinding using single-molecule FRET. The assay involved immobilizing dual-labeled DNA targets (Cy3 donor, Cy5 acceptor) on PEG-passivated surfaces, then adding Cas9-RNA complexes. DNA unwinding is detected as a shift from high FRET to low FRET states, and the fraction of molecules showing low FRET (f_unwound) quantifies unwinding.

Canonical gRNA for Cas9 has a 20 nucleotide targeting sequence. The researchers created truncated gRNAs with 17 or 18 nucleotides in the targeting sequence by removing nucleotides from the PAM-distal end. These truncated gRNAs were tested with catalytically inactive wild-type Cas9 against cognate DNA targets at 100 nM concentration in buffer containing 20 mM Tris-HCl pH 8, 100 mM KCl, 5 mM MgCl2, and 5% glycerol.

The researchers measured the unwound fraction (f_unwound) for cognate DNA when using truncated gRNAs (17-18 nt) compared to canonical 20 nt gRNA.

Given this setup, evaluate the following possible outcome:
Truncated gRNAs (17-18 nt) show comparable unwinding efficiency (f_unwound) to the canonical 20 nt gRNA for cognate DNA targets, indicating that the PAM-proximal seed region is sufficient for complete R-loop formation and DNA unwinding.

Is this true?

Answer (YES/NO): NO